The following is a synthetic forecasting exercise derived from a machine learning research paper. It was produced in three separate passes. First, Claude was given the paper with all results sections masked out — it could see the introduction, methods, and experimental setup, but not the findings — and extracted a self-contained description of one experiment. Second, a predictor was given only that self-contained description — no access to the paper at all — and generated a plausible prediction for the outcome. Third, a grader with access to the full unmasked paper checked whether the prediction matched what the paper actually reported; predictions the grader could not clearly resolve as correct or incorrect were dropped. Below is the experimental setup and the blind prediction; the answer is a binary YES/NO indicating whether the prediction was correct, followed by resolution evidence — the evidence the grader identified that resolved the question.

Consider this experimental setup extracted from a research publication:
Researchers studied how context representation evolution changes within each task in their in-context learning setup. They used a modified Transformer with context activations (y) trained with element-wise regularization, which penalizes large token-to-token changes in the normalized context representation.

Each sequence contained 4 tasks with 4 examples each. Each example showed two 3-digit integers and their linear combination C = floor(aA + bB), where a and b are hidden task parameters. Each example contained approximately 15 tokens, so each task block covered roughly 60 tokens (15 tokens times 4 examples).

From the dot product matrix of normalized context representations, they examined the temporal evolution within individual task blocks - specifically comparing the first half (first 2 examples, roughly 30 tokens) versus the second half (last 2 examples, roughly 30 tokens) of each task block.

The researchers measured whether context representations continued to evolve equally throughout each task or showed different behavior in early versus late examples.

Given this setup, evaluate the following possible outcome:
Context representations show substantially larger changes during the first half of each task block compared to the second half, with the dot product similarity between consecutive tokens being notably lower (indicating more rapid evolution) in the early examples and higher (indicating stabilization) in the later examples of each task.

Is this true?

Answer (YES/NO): YES